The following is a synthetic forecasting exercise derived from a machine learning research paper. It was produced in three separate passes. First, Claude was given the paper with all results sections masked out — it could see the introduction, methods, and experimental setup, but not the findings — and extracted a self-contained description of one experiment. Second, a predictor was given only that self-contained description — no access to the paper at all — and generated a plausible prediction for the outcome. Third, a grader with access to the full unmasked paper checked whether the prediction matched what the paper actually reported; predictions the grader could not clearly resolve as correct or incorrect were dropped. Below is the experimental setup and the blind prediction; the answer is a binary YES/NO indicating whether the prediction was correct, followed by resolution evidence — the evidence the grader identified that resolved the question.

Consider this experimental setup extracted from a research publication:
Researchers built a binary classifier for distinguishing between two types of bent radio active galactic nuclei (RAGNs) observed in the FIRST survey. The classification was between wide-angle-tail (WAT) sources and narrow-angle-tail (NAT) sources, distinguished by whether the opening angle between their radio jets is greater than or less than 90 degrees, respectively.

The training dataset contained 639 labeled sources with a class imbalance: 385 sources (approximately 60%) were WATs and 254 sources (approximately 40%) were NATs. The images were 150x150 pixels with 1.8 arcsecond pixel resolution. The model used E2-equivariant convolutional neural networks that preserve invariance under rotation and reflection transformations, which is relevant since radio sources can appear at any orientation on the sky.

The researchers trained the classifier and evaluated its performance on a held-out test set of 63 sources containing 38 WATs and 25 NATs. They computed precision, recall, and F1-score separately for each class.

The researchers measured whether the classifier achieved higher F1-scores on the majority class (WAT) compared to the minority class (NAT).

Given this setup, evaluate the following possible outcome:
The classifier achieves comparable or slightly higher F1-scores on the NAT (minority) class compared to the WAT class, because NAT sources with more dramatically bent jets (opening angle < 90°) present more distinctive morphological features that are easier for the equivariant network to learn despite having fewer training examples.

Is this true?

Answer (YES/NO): NO